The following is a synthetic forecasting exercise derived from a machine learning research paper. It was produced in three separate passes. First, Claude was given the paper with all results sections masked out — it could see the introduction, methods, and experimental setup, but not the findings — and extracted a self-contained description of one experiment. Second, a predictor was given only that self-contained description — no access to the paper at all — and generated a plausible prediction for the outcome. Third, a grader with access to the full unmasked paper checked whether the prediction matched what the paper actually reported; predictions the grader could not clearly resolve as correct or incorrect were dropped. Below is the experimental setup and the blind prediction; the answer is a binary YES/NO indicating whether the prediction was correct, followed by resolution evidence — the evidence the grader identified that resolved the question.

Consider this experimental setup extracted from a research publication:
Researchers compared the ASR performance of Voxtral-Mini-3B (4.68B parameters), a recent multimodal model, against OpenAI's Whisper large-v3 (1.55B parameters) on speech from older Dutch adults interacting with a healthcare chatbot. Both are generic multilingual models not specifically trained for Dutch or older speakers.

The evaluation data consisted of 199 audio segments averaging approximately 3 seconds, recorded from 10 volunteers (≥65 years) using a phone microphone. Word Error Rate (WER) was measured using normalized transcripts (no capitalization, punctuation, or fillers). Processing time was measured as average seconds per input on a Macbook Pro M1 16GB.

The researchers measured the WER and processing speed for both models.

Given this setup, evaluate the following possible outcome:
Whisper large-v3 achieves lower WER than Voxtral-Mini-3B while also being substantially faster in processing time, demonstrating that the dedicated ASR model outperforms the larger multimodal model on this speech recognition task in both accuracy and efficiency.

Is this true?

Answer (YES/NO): NO